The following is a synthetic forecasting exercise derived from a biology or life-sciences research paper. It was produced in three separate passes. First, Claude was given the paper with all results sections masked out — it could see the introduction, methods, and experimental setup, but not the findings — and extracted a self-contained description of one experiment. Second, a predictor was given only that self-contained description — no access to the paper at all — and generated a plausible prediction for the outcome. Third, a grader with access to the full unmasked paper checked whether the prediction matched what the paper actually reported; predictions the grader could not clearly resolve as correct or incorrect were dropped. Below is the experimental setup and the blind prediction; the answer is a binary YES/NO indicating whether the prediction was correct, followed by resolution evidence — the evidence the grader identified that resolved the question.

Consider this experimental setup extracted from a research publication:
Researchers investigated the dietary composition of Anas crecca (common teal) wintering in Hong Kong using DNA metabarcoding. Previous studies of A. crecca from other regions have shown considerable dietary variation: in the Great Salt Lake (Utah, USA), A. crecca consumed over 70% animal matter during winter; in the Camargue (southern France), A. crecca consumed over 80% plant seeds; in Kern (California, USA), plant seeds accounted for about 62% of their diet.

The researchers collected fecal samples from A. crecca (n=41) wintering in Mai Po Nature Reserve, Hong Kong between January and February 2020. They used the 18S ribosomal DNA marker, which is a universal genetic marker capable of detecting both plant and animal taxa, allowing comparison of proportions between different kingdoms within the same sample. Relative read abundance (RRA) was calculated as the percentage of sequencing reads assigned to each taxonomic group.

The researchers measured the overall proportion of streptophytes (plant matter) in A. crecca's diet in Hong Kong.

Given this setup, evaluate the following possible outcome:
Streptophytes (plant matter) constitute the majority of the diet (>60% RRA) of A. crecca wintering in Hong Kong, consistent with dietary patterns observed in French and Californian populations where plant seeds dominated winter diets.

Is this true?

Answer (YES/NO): YES